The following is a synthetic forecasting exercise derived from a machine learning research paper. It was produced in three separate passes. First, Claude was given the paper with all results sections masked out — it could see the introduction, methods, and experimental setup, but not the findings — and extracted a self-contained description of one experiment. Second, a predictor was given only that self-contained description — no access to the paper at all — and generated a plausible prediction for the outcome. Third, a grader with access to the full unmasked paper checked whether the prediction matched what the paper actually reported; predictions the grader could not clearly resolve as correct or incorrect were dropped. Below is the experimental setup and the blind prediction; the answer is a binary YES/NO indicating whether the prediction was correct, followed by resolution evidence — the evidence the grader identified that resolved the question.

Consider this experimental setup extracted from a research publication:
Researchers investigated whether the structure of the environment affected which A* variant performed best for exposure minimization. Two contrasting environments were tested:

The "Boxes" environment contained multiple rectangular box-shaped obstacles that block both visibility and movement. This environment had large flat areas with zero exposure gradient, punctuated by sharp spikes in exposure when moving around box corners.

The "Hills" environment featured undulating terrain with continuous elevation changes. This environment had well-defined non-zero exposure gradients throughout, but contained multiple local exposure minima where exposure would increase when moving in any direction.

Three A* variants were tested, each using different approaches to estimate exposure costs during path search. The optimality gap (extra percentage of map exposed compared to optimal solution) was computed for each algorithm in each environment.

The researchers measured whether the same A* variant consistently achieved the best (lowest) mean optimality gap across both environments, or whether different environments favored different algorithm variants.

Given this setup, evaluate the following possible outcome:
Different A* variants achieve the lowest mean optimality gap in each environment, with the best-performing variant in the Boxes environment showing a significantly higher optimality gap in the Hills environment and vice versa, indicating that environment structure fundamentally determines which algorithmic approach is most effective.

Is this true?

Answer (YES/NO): NO